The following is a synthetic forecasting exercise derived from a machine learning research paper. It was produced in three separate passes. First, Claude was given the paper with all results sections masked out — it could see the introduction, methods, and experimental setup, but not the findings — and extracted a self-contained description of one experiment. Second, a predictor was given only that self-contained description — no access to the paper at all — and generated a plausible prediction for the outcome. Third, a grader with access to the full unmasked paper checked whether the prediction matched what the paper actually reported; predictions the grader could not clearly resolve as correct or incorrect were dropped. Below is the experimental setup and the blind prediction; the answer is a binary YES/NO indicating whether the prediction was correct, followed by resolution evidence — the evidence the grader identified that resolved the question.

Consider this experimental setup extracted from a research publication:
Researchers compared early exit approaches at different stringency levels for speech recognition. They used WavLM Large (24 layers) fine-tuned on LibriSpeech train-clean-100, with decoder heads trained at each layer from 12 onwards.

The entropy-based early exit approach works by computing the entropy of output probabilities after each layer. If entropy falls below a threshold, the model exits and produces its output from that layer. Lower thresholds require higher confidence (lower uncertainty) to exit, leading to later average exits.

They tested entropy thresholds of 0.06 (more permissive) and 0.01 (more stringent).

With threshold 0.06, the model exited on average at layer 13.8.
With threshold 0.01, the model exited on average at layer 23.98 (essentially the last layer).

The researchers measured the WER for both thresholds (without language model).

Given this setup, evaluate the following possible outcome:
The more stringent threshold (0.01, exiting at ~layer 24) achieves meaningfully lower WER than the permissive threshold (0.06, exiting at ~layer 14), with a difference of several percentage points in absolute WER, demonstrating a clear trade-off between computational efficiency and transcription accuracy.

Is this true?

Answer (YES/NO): YES